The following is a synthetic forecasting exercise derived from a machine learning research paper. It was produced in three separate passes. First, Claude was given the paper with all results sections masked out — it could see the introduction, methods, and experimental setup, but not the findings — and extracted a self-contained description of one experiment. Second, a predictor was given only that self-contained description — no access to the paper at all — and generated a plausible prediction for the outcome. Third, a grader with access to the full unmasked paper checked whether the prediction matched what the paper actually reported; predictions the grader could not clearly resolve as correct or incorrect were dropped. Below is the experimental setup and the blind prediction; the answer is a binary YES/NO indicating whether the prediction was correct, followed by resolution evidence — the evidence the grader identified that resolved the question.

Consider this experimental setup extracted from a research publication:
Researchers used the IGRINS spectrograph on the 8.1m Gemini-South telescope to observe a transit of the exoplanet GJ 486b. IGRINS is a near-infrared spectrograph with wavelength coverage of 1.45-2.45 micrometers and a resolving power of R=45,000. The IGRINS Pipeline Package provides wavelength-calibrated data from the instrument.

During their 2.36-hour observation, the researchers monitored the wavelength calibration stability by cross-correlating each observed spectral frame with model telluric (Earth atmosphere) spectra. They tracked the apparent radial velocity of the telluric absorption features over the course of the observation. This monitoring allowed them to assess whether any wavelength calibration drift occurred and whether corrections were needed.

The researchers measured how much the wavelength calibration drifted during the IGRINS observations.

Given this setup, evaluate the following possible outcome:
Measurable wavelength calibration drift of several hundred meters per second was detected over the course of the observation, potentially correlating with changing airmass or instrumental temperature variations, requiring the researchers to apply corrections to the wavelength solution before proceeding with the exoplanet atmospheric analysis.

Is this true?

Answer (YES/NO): NO